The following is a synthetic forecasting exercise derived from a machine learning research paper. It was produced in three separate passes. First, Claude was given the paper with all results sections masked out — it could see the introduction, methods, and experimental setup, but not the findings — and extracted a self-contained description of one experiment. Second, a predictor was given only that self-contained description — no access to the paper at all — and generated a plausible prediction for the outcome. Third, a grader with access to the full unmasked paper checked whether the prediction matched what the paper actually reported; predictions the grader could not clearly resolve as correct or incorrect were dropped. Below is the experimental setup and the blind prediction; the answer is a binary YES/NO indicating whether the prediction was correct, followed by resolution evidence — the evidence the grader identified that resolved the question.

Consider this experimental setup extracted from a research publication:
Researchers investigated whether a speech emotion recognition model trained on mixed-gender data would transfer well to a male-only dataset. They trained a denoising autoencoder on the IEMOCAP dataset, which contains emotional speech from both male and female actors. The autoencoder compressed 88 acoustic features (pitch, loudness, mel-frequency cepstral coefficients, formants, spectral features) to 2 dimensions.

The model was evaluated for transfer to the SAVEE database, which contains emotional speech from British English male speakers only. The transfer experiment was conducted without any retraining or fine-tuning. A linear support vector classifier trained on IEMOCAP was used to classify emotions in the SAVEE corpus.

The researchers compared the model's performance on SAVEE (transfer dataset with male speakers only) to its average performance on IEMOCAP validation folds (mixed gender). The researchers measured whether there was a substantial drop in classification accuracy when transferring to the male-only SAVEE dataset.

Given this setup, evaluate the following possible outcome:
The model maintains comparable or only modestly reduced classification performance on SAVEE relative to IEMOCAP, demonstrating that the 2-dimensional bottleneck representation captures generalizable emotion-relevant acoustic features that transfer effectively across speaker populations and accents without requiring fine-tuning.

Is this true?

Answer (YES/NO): YES